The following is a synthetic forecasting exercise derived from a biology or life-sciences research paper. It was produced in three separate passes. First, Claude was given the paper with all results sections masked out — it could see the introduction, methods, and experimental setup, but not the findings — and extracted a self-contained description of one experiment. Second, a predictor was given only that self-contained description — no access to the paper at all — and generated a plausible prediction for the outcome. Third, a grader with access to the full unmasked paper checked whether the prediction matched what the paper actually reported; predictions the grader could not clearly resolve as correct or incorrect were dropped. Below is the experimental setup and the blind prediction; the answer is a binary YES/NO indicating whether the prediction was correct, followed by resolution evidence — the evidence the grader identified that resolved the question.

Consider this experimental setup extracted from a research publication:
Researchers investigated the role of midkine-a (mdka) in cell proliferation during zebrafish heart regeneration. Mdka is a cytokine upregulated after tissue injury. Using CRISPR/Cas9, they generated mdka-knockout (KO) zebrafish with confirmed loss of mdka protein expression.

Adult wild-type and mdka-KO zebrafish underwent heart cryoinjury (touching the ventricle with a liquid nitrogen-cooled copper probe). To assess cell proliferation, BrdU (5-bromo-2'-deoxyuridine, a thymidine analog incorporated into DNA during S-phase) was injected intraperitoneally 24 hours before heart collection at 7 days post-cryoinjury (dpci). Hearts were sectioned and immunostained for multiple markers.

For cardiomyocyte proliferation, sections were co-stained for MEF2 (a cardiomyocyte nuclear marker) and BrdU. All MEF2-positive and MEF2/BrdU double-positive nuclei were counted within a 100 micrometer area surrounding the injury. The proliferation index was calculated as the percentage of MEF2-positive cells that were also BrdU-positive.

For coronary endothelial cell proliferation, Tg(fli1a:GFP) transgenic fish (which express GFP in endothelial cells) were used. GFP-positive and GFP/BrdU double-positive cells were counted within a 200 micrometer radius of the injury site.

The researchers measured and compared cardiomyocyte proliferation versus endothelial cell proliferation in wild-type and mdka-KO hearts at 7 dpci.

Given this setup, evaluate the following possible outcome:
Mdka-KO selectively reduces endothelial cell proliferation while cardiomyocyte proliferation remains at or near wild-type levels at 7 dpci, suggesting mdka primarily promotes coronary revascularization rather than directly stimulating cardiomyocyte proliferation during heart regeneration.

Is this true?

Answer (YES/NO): YES